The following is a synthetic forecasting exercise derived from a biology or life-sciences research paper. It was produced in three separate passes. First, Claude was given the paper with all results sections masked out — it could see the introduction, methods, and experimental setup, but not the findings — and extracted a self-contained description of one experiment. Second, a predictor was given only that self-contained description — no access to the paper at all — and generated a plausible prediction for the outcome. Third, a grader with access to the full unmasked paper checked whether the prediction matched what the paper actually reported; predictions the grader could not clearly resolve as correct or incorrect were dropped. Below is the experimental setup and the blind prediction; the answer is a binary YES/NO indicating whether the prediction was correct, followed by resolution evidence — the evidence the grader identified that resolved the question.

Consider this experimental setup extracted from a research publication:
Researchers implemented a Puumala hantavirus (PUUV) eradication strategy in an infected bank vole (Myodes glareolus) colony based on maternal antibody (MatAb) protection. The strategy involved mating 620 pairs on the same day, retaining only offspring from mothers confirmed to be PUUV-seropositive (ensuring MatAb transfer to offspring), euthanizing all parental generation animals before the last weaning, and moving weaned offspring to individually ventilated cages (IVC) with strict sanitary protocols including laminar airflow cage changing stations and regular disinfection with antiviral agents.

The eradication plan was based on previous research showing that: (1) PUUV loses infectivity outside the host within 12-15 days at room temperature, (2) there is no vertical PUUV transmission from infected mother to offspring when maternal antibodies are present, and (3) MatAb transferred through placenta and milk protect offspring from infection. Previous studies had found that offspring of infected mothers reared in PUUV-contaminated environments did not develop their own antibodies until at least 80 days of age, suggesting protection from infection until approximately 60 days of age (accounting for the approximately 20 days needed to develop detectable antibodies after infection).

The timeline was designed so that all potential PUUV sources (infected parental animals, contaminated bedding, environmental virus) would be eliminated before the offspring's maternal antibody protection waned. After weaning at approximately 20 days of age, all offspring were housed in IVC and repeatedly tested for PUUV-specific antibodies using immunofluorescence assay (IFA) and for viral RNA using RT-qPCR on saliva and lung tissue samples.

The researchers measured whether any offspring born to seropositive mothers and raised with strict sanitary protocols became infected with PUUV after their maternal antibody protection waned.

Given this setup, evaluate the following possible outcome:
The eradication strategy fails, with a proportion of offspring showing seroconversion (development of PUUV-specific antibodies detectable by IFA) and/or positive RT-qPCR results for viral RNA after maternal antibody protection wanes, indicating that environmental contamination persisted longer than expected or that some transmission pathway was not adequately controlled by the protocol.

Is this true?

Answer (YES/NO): NO